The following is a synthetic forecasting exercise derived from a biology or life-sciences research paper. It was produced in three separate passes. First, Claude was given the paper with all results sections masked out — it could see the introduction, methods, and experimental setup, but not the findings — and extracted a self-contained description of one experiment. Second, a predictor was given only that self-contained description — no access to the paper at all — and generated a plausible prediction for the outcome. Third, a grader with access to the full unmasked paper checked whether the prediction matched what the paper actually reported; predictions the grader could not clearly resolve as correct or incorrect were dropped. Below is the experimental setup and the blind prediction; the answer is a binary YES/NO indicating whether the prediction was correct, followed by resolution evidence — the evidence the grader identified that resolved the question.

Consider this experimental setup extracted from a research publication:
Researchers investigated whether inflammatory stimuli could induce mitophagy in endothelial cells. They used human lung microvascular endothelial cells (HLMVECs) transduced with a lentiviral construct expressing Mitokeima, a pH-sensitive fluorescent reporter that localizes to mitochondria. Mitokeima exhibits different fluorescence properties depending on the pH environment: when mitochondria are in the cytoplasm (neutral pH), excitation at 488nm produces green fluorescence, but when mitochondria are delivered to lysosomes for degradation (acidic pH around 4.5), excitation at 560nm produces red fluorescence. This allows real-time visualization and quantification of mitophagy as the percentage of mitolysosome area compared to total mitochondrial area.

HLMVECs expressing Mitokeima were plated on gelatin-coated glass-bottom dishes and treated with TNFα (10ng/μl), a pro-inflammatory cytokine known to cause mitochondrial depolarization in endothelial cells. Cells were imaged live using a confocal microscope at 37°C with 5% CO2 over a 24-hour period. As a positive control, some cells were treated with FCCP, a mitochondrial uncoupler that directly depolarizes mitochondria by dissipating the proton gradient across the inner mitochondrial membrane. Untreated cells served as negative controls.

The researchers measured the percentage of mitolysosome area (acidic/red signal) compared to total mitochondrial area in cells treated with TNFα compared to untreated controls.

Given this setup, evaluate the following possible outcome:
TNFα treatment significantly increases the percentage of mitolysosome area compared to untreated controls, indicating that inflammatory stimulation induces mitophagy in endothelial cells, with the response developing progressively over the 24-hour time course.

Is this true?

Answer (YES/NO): NO